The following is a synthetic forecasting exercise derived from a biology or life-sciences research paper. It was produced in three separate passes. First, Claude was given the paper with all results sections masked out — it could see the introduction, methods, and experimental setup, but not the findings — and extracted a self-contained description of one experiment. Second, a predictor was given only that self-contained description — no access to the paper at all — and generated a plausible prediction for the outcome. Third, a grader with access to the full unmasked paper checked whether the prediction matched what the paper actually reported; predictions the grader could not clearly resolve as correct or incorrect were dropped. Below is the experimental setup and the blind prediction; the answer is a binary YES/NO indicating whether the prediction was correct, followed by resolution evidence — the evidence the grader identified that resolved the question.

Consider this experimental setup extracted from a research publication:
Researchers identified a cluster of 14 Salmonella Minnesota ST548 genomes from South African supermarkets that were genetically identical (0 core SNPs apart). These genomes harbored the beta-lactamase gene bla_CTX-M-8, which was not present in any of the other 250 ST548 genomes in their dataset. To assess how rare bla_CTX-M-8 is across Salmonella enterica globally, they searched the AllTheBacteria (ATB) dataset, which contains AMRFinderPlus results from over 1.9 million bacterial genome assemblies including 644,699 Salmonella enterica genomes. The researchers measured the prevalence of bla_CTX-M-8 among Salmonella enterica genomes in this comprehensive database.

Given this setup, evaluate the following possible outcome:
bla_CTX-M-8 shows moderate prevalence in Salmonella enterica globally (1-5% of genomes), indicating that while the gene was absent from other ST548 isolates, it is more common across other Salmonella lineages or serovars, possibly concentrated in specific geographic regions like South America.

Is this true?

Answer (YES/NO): NO